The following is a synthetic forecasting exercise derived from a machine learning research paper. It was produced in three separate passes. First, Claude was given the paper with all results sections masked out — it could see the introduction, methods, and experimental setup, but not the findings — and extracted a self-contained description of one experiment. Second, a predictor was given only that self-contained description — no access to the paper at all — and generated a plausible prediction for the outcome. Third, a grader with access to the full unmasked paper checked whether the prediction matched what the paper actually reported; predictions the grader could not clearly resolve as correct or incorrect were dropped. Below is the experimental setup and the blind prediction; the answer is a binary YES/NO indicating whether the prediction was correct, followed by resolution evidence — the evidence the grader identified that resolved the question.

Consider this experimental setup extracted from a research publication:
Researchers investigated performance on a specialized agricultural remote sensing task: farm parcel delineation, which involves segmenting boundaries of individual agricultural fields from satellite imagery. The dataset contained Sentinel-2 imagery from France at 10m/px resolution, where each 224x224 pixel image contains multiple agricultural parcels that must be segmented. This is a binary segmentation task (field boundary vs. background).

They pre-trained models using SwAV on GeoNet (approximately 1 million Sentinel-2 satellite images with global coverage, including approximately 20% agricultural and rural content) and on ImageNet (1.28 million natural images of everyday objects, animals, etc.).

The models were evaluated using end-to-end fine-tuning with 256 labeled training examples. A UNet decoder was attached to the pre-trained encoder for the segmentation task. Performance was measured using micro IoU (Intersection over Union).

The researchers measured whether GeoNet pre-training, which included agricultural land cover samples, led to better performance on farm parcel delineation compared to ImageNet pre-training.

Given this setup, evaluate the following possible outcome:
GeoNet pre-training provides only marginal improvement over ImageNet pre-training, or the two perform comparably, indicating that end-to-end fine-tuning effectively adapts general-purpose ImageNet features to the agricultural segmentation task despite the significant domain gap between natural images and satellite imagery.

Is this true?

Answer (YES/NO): YES